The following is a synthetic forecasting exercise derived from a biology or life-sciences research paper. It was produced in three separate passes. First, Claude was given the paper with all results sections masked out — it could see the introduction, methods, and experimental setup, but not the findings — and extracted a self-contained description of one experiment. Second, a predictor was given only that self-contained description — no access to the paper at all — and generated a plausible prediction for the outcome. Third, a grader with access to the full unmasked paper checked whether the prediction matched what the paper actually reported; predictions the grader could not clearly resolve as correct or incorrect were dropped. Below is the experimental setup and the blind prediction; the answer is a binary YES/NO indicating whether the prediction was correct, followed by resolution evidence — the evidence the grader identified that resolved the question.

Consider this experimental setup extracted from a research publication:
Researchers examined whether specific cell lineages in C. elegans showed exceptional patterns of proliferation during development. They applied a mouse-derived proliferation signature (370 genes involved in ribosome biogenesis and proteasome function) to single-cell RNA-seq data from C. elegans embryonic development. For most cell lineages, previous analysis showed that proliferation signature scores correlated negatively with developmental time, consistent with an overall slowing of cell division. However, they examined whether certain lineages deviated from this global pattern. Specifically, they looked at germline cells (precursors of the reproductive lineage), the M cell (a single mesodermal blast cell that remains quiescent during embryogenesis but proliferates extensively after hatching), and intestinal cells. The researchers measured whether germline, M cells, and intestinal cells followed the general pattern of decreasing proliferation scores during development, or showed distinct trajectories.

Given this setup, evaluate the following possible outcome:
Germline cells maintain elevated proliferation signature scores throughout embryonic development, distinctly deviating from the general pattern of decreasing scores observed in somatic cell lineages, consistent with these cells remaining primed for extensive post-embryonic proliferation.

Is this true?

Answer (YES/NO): YES